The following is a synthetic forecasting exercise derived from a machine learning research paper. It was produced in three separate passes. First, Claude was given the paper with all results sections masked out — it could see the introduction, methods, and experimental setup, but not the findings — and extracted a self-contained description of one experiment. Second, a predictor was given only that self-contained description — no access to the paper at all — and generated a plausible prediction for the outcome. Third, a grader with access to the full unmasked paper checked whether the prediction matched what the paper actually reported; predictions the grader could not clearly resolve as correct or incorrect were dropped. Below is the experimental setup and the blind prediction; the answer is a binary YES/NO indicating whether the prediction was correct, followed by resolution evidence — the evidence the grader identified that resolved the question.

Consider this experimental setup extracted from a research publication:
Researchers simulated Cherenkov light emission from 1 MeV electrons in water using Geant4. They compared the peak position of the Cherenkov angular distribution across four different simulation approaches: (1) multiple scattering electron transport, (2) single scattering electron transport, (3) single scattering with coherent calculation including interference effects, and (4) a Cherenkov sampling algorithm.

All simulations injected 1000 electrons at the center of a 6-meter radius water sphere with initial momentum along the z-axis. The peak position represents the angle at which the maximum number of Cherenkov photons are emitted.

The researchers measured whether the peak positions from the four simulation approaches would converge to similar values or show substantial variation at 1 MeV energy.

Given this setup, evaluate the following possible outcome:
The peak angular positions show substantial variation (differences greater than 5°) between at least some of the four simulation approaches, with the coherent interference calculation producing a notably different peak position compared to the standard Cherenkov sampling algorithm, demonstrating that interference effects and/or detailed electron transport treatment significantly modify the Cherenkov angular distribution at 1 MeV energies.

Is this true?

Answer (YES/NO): NO